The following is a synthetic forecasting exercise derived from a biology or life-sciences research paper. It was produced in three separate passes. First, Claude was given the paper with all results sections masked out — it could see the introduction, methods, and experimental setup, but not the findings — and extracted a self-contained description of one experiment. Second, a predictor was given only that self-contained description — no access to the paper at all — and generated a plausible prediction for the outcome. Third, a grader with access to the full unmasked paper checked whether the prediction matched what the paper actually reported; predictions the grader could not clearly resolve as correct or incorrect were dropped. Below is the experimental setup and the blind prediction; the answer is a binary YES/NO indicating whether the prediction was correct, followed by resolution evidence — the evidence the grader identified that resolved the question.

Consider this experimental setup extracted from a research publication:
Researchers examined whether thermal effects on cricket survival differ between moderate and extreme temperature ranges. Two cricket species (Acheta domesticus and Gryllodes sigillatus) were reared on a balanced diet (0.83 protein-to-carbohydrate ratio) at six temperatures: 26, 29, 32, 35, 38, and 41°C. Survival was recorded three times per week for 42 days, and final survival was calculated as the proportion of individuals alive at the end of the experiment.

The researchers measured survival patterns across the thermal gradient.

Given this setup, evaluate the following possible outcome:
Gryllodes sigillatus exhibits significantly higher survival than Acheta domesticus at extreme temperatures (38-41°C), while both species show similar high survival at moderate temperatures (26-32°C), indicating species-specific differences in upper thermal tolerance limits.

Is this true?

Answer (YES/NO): YES